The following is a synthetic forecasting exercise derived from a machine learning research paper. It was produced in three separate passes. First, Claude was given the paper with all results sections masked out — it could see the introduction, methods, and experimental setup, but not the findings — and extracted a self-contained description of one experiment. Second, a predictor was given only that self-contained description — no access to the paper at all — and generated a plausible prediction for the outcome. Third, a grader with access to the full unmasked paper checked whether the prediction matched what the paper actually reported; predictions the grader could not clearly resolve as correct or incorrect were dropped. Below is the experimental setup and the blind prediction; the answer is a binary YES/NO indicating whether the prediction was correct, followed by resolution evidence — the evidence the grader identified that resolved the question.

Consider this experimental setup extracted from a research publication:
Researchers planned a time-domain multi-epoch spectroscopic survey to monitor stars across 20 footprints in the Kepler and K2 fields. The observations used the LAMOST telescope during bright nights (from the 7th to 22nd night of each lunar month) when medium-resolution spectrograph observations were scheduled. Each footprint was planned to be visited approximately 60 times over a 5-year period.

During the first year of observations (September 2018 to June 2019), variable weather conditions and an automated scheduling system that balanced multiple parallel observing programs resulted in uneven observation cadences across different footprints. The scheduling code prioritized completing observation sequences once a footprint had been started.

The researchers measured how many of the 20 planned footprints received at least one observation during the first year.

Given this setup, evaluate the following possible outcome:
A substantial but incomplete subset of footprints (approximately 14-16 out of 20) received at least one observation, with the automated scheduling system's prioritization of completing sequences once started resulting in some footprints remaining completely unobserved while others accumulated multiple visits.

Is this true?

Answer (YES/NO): NO